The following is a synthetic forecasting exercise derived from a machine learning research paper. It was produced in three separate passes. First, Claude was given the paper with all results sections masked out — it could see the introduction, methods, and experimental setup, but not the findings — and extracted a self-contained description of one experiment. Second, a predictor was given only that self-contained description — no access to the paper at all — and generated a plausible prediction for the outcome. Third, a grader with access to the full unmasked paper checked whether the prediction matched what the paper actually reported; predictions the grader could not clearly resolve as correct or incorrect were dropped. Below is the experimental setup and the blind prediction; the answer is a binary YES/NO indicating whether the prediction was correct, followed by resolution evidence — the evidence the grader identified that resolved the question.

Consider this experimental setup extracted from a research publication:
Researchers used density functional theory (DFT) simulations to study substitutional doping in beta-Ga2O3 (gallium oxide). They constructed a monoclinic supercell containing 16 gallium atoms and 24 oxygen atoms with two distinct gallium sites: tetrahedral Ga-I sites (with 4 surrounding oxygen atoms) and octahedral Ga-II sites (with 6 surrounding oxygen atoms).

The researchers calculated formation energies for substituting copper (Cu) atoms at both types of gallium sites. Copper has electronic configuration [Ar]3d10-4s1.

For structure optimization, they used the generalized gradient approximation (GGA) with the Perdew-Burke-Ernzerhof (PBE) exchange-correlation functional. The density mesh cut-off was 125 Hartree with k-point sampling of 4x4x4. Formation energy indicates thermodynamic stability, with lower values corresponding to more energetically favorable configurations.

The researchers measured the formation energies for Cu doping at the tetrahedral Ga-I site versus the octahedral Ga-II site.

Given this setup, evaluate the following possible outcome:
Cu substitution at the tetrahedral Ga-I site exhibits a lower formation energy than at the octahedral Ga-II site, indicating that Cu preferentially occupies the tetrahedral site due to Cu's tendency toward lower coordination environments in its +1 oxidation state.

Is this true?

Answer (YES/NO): NO